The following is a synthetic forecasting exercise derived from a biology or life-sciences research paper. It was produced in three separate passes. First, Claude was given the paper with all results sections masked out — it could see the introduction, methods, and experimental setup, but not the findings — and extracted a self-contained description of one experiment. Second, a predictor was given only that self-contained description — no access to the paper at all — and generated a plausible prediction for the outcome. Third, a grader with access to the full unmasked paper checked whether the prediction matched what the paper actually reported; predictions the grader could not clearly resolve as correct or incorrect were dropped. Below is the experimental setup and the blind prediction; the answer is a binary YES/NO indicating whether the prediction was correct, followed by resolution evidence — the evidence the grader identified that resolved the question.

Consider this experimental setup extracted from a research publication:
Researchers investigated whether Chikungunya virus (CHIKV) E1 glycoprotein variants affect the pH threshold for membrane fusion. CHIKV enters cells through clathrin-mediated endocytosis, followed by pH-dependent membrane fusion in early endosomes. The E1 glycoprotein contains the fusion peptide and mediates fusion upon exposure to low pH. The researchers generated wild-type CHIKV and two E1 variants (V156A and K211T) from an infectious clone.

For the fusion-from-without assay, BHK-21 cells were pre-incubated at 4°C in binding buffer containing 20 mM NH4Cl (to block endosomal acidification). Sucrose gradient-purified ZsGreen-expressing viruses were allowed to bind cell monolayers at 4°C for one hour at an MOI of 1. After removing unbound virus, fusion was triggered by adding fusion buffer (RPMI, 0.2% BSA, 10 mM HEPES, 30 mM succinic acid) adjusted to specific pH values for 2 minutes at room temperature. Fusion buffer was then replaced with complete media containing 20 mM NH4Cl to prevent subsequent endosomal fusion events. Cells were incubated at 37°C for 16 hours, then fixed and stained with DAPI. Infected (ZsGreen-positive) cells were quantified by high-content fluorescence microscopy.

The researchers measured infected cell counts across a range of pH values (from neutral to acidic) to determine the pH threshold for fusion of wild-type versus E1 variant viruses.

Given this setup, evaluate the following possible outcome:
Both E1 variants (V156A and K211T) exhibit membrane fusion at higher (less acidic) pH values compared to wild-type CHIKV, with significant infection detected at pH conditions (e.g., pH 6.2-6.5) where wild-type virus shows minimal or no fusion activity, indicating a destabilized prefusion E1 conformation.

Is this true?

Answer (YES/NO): NO